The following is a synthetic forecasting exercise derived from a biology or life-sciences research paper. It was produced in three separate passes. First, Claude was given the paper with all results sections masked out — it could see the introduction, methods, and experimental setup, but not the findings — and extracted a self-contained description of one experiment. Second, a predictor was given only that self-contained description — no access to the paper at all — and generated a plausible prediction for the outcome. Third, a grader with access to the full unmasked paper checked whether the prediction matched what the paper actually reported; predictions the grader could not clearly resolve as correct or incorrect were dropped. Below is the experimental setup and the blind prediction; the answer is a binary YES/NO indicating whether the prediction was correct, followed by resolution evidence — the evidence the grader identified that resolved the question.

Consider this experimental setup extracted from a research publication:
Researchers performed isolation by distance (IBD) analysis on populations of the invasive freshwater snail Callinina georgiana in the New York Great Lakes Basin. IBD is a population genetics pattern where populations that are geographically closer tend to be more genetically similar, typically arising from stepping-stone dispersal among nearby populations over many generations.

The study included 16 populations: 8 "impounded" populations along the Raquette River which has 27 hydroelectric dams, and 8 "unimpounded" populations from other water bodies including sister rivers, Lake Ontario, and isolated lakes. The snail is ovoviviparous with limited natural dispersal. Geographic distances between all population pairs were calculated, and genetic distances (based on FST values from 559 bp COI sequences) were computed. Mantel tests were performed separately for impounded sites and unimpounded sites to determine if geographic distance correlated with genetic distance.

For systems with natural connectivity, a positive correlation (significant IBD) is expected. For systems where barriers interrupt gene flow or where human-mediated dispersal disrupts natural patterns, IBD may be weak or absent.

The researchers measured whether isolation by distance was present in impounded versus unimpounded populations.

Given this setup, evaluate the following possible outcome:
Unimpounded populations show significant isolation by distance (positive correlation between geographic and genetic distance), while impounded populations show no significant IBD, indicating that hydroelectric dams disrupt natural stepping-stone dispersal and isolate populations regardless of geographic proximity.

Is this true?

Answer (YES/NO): NO